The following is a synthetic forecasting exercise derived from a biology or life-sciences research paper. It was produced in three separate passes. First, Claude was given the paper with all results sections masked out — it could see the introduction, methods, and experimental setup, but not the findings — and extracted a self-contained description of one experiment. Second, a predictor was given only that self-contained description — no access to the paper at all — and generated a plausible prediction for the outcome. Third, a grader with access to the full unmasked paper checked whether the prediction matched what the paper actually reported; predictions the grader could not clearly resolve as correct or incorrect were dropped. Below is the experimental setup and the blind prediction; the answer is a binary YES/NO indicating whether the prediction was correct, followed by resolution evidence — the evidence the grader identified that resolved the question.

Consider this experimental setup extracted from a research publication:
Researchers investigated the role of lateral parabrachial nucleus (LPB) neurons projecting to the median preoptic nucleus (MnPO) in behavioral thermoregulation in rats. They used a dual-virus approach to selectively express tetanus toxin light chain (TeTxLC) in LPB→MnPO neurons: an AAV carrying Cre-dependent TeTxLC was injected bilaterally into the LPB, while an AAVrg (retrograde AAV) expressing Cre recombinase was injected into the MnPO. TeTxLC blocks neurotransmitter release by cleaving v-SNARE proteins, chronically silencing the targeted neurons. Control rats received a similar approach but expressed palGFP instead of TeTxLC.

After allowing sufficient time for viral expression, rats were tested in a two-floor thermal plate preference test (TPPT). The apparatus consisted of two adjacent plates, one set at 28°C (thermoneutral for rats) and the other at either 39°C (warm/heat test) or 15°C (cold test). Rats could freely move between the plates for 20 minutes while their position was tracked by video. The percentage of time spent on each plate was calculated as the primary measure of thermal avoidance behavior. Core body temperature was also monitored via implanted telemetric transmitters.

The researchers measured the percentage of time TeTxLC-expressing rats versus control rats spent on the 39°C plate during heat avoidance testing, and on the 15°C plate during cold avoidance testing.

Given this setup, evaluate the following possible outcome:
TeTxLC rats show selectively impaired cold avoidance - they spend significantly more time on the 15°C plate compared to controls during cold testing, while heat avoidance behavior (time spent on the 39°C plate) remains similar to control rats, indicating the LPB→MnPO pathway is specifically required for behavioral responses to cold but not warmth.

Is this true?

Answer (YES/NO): NO